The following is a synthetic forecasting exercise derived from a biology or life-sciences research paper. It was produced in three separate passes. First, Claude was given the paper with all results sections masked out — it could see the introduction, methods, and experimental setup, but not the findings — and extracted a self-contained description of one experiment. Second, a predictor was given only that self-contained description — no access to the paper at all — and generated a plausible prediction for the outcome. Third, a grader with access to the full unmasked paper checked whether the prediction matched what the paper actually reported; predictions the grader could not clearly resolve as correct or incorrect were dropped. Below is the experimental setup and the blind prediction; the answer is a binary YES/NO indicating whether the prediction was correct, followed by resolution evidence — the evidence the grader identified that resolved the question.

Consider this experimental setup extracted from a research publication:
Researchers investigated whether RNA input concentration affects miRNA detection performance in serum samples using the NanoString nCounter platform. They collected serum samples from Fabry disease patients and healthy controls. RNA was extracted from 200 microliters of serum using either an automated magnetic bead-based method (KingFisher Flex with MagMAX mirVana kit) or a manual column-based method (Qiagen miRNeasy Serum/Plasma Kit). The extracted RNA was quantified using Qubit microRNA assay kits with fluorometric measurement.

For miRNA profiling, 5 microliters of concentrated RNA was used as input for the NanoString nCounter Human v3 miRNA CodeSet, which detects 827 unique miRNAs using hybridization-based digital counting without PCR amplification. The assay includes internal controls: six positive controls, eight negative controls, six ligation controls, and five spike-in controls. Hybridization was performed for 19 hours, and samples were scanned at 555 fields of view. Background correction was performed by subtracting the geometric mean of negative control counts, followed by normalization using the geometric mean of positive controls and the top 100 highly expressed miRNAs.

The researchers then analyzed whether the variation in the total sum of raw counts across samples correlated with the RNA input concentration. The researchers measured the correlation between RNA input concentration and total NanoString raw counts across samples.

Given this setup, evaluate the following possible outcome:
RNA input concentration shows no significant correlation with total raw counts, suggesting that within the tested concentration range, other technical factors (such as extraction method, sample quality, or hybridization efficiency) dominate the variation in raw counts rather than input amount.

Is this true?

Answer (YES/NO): YES